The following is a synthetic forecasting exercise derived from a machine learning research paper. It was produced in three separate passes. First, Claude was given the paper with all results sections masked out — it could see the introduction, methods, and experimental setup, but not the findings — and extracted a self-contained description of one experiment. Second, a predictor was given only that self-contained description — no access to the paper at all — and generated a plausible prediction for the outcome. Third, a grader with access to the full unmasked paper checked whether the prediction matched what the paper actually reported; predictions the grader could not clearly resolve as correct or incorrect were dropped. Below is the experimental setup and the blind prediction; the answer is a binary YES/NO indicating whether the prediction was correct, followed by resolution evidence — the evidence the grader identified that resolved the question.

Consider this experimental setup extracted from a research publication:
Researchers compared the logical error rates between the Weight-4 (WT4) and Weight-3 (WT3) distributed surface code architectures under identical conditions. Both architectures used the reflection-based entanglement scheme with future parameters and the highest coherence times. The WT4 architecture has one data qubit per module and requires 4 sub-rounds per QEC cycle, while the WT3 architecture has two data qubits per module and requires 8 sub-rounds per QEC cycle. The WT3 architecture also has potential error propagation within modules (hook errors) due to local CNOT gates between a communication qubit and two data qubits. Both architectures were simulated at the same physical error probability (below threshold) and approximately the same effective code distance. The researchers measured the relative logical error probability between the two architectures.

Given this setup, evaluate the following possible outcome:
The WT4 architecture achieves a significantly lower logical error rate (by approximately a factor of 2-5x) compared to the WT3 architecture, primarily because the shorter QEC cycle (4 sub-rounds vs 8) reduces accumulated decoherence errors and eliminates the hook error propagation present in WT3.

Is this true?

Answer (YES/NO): NO